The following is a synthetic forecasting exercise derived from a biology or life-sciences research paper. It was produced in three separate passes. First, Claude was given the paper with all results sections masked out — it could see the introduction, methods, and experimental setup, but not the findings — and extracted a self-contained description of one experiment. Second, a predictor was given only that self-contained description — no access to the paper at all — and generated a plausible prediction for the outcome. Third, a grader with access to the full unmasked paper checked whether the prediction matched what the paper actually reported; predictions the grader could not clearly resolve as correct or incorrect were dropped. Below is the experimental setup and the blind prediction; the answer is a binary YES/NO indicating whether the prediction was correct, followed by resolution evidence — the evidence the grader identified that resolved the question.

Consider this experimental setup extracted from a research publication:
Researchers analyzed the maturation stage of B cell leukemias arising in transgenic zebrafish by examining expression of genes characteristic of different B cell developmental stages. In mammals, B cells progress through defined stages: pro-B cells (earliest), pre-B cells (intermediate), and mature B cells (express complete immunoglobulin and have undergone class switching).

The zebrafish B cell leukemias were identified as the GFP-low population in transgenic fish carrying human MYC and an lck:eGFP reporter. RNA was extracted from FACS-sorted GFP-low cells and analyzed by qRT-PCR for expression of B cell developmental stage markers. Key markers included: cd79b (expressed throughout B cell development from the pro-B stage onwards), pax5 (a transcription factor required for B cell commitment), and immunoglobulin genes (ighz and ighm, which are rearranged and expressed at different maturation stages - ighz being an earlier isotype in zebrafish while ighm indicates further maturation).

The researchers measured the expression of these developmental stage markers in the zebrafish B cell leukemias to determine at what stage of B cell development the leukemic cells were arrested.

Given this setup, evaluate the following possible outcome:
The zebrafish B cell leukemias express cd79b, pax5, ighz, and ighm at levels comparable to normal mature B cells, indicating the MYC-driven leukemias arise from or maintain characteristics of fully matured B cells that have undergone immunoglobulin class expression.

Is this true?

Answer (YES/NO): NO